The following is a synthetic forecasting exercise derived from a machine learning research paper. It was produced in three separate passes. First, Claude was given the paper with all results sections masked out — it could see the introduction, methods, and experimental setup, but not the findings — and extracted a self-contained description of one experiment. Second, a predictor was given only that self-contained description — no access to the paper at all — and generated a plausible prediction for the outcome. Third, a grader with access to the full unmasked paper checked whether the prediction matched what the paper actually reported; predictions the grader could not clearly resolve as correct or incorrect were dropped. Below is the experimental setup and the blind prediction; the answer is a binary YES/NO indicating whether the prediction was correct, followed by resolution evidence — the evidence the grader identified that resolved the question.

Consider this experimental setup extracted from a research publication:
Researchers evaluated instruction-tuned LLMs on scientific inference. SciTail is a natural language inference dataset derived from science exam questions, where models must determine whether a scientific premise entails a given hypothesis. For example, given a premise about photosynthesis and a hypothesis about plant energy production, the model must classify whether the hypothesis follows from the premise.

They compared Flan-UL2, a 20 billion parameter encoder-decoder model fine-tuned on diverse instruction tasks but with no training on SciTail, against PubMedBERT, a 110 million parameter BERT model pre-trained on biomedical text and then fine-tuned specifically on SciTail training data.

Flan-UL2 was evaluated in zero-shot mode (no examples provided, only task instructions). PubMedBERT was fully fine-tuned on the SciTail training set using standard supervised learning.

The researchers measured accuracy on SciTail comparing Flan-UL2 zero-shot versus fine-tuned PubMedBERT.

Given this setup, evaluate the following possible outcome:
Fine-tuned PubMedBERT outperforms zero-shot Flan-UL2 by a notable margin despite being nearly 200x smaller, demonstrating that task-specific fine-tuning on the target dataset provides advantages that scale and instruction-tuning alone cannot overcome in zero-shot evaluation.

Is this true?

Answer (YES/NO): NO